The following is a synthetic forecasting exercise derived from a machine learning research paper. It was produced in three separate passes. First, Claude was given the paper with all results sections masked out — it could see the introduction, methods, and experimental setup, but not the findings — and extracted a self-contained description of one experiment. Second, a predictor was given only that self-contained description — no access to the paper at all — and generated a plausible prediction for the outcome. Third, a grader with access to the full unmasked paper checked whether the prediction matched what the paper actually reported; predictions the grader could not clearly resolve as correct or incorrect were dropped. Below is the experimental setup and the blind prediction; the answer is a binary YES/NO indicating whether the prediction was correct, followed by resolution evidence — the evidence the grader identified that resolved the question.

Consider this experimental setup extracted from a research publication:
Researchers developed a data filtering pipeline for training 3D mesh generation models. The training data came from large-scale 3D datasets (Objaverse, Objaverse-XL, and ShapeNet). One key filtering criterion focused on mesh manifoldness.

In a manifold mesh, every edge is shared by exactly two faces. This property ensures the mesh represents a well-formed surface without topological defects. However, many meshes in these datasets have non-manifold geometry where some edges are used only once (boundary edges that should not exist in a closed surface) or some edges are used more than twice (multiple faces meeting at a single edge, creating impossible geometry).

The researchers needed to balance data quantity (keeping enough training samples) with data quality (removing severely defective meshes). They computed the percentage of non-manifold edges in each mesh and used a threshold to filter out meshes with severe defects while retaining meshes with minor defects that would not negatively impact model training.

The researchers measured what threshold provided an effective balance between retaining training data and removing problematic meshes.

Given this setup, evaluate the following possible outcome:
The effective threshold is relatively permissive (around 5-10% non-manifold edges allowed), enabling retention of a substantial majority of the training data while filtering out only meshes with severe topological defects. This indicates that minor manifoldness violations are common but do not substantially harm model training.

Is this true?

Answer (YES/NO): YES